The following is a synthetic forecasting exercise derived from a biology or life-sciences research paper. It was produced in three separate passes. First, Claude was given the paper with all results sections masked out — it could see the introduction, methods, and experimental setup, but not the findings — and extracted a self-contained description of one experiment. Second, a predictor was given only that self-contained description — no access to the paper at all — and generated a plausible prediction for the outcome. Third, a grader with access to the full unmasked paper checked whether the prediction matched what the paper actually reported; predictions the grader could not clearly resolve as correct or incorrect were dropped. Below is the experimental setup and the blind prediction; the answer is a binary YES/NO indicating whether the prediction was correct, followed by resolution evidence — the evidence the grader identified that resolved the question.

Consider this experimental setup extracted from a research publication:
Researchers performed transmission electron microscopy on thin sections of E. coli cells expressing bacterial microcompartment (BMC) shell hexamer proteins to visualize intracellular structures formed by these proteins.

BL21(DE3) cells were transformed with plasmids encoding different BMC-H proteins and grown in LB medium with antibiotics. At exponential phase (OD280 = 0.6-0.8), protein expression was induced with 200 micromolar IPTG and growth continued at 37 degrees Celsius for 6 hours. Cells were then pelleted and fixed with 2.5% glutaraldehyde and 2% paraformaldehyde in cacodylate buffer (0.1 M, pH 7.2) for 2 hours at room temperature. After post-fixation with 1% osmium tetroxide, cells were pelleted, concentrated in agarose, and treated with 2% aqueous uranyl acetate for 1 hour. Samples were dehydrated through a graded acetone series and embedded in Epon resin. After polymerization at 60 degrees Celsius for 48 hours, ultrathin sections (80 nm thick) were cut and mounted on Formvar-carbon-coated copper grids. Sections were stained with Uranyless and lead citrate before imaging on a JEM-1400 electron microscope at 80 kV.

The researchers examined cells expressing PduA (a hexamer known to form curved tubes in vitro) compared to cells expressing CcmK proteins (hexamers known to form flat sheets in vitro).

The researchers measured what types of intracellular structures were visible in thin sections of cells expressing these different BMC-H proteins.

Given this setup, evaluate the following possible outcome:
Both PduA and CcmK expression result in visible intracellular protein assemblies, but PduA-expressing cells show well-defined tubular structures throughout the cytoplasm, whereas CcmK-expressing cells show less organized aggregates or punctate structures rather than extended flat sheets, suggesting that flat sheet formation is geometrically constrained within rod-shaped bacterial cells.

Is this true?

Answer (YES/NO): NO